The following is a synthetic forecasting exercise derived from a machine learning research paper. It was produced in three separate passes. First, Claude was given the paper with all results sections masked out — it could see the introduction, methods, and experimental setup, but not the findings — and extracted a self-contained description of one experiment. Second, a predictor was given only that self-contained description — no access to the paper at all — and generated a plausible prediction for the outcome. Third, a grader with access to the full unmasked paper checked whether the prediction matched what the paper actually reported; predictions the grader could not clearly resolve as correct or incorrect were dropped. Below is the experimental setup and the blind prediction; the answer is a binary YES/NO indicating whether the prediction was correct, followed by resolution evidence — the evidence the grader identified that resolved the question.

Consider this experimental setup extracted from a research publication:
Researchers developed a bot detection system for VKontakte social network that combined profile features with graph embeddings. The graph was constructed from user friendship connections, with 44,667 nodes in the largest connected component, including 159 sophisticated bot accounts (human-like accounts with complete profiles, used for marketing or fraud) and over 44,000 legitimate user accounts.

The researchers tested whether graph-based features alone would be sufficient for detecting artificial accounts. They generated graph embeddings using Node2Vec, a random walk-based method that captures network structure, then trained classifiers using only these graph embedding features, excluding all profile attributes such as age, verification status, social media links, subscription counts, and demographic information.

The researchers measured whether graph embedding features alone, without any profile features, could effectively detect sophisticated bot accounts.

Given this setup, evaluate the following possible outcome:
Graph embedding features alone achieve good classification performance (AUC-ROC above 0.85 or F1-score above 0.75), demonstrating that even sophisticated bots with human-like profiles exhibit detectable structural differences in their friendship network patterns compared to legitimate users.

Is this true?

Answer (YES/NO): NO